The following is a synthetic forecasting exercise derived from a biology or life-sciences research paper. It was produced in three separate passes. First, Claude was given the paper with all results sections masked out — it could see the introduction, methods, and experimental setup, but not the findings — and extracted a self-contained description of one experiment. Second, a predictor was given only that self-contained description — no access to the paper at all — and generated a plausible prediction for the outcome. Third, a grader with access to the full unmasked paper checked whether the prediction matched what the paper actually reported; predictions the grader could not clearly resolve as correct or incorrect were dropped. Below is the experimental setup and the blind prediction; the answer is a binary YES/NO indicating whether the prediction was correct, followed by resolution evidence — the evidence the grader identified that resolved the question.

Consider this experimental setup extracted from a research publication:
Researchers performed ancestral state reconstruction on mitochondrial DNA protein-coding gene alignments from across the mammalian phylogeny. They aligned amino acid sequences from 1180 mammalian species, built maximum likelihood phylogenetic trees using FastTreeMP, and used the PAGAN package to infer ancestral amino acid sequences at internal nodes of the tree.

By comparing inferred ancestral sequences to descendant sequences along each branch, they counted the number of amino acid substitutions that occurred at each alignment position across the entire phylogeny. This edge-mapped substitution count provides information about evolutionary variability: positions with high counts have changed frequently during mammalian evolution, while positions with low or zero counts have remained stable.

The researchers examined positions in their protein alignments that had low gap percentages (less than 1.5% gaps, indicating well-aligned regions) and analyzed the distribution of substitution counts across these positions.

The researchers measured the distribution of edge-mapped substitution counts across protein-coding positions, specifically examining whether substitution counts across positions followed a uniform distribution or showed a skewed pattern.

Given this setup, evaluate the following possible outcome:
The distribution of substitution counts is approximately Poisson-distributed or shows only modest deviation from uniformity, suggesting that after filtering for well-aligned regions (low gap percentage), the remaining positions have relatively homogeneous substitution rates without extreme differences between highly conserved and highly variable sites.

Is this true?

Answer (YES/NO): NO